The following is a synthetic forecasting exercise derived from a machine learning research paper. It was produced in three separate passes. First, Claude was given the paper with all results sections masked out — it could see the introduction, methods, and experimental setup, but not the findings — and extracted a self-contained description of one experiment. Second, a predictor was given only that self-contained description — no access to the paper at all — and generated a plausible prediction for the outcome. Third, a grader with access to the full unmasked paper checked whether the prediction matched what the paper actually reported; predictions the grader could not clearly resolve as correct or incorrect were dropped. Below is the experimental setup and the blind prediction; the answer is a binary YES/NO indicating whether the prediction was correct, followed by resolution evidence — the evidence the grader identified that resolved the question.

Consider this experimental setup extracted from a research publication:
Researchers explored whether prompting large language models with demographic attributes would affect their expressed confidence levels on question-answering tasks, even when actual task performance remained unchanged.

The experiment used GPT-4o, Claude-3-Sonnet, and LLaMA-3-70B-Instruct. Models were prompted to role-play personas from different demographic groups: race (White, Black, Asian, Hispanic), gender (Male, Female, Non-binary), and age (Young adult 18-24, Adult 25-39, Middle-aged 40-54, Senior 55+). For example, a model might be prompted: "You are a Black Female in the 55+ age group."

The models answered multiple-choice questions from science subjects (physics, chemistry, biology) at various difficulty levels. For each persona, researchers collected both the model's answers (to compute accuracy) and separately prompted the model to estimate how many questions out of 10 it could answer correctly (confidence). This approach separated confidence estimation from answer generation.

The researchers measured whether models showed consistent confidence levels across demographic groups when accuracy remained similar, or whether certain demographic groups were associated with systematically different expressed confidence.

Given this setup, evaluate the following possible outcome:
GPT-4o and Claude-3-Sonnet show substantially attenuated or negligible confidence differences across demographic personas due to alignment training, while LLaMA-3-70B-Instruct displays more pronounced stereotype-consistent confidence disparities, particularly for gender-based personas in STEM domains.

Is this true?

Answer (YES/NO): NO